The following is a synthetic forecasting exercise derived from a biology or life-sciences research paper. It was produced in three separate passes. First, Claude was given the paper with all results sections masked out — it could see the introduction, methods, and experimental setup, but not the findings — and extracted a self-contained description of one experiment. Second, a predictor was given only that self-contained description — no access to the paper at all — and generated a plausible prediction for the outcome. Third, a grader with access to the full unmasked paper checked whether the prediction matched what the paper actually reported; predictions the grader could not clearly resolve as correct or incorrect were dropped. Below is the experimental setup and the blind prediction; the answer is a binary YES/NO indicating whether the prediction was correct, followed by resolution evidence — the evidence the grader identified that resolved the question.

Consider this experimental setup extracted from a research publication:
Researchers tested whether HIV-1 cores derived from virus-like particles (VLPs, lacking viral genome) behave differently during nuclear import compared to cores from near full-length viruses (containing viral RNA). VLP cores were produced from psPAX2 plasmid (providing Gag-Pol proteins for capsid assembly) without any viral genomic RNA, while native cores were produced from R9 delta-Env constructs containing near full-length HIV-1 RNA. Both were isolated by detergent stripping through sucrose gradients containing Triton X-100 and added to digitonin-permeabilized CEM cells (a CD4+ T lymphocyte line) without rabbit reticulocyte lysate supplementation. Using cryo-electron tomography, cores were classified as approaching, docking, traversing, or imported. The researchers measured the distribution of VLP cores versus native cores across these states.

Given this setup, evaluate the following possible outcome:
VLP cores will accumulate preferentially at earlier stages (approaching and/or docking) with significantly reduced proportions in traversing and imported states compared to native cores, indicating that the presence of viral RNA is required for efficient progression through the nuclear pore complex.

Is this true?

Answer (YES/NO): NO